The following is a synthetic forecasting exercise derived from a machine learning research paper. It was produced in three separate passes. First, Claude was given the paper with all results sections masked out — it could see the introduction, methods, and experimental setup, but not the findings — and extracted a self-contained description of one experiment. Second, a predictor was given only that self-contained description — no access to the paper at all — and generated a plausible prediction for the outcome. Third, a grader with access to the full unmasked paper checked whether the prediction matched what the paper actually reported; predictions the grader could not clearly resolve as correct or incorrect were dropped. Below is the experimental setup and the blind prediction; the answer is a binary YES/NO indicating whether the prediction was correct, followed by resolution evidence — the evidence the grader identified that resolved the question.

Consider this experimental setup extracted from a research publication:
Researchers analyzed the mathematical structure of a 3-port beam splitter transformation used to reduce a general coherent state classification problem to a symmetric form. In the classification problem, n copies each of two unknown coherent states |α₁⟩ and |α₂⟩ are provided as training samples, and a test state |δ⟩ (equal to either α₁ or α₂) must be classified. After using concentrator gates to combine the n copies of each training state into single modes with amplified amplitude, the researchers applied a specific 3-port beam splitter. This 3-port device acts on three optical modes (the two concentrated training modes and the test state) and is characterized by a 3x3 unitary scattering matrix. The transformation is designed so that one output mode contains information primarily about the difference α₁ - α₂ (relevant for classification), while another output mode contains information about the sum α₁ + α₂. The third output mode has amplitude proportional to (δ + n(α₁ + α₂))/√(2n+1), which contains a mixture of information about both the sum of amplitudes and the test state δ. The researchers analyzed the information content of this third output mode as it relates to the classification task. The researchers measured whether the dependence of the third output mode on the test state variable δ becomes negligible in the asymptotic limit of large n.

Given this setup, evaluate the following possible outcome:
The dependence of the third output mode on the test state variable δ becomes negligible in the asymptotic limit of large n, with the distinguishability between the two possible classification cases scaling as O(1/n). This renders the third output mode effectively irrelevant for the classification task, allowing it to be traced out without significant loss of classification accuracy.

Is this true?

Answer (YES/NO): NO